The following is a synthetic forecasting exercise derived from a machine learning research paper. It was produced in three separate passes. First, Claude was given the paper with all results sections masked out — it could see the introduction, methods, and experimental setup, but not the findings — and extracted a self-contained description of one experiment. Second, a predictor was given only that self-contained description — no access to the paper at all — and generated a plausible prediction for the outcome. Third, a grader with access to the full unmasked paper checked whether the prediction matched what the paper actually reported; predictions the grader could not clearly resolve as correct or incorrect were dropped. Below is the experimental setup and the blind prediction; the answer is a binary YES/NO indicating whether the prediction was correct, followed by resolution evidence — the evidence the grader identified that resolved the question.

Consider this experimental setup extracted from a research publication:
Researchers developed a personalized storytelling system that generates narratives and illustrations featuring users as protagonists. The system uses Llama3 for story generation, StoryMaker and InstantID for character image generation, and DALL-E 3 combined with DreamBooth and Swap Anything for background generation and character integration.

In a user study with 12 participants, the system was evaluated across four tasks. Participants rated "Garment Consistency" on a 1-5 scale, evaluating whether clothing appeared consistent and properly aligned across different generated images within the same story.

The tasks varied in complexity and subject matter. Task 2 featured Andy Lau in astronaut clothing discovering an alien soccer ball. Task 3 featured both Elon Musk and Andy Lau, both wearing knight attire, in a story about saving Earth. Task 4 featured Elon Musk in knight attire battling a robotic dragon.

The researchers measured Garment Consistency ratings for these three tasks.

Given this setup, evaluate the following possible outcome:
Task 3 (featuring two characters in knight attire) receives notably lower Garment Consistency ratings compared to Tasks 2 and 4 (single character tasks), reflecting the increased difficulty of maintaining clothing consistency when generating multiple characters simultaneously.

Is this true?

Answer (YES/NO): YES